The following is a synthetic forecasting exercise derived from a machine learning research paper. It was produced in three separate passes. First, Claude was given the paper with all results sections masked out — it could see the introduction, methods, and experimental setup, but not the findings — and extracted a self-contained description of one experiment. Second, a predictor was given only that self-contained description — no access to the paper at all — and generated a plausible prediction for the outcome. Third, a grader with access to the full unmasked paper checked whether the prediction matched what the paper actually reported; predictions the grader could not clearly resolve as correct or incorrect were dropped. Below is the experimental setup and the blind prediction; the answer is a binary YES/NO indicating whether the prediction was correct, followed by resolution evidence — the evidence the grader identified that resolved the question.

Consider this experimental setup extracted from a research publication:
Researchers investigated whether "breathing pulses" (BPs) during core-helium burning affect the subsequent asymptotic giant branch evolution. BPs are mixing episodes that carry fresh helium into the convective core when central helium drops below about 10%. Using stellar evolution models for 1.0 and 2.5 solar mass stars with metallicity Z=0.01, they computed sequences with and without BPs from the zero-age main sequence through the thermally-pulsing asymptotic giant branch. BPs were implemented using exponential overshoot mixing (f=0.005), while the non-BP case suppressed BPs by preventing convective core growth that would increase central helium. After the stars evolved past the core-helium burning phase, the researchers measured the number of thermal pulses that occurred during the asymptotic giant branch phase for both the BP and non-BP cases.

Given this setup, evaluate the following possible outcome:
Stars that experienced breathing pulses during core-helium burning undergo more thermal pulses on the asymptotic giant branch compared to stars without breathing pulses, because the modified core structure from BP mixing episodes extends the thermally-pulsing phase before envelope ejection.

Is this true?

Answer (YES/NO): NO